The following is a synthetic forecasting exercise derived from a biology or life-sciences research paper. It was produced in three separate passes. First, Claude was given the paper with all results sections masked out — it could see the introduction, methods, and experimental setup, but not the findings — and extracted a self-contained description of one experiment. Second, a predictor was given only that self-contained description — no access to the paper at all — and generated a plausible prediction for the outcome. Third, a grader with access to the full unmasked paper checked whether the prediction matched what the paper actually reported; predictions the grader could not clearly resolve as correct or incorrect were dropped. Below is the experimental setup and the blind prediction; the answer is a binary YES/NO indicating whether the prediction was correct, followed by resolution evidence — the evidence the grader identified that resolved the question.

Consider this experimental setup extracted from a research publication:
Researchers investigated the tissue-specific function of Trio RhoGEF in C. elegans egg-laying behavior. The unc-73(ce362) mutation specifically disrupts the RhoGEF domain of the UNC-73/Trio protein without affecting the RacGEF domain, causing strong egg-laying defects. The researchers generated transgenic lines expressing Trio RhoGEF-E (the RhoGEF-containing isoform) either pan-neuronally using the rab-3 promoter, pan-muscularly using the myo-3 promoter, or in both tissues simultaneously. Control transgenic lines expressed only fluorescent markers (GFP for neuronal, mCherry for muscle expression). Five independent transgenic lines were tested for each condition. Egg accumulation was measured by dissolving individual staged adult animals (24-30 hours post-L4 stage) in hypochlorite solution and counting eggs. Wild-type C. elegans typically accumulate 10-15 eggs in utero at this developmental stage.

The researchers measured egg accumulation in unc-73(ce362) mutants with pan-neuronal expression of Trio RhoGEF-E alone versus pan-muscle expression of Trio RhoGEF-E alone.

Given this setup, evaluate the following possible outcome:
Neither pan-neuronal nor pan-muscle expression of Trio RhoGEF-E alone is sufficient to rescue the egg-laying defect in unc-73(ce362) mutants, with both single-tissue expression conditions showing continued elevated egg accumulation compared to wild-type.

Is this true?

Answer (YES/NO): YES